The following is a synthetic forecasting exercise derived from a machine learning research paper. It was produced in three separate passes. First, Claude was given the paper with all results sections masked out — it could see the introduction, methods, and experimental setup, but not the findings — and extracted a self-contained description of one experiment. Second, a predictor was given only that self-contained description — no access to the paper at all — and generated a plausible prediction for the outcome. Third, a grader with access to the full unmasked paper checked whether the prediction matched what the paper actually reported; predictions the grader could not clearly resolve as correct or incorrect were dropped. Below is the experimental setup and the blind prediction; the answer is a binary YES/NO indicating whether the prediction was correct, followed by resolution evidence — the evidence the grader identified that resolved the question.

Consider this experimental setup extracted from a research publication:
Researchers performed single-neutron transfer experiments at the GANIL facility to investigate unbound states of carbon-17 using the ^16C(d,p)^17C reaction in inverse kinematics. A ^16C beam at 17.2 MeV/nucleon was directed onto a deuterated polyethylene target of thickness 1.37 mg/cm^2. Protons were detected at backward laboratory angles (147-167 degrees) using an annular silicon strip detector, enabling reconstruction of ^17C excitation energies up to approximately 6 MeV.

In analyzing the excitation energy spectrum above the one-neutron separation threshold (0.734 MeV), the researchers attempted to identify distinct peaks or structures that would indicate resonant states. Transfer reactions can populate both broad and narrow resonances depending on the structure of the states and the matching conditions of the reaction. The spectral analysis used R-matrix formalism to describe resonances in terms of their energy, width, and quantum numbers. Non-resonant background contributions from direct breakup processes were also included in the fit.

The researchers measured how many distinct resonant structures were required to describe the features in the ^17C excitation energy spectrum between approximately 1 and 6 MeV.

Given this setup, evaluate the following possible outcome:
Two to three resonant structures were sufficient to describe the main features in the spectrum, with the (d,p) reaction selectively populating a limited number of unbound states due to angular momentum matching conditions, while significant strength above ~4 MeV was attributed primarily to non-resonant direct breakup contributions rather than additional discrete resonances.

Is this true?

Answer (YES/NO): NO